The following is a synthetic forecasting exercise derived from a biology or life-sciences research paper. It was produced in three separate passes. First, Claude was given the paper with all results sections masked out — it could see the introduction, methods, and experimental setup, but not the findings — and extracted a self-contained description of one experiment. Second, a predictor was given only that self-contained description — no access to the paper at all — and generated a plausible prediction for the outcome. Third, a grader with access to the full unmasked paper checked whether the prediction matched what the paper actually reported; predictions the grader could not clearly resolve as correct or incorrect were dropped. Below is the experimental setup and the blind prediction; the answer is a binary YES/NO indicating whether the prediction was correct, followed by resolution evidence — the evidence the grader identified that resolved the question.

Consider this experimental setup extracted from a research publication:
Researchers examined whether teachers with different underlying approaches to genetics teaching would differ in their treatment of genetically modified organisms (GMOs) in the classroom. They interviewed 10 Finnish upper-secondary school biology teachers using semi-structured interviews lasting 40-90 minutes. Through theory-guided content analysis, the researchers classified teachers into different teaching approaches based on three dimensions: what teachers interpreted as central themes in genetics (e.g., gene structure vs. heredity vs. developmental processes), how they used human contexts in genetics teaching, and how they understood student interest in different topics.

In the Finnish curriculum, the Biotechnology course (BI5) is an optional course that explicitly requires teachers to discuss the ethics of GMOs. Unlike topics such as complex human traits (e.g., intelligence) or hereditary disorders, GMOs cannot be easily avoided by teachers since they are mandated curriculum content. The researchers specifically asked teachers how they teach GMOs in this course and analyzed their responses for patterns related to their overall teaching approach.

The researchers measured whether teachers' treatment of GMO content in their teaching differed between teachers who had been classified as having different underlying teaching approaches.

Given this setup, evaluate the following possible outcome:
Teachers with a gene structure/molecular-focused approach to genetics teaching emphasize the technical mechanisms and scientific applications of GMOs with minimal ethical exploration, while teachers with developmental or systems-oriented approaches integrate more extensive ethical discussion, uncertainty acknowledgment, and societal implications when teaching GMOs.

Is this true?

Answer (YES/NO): NO